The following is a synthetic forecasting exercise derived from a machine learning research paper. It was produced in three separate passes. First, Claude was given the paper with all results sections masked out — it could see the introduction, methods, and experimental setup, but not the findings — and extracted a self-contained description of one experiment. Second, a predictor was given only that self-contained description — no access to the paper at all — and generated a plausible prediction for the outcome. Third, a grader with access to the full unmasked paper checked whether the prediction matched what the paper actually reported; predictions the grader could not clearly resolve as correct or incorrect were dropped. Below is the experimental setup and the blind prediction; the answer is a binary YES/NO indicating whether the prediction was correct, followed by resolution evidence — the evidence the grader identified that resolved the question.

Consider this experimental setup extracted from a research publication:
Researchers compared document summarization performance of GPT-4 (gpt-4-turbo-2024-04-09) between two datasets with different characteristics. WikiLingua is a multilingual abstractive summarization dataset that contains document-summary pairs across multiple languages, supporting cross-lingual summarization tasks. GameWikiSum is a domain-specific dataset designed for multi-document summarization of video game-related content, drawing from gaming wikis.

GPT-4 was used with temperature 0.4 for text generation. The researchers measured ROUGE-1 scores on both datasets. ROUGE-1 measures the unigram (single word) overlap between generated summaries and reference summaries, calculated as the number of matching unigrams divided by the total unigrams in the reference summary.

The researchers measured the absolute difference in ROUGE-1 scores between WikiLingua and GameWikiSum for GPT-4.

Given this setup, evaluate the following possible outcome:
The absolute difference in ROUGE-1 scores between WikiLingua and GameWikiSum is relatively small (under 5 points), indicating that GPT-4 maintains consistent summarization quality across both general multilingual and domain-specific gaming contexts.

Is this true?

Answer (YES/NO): NO